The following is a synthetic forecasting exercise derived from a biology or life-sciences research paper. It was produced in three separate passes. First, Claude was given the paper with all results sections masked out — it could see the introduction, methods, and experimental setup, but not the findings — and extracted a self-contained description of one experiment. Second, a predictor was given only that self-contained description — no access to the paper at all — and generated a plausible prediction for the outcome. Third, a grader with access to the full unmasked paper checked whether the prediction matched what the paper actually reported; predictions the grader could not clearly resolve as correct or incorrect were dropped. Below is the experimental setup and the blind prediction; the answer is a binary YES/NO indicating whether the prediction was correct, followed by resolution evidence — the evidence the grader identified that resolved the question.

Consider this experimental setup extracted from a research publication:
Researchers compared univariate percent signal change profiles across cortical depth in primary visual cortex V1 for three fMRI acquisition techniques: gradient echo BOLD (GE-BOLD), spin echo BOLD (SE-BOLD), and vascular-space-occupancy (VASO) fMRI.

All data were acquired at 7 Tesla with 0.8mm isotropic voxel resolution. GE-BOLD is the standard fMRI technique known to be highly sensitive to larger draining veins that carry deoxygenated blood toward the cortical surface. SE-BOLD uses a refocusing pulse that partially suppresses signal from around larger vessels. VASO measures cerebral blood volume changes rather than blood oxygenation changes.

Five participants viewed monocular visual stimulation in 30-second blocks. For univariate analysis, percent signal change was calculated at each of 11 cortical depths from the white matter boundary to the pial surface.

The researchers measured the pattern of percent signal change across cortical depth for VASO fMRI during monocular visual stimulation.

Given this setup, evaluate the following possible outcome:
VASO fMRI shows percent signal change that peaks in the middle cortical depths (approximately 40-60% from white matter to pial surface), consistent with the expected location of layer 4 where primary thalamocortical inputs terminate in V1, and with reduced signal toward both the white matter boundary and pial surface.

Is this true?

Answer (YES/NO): NO